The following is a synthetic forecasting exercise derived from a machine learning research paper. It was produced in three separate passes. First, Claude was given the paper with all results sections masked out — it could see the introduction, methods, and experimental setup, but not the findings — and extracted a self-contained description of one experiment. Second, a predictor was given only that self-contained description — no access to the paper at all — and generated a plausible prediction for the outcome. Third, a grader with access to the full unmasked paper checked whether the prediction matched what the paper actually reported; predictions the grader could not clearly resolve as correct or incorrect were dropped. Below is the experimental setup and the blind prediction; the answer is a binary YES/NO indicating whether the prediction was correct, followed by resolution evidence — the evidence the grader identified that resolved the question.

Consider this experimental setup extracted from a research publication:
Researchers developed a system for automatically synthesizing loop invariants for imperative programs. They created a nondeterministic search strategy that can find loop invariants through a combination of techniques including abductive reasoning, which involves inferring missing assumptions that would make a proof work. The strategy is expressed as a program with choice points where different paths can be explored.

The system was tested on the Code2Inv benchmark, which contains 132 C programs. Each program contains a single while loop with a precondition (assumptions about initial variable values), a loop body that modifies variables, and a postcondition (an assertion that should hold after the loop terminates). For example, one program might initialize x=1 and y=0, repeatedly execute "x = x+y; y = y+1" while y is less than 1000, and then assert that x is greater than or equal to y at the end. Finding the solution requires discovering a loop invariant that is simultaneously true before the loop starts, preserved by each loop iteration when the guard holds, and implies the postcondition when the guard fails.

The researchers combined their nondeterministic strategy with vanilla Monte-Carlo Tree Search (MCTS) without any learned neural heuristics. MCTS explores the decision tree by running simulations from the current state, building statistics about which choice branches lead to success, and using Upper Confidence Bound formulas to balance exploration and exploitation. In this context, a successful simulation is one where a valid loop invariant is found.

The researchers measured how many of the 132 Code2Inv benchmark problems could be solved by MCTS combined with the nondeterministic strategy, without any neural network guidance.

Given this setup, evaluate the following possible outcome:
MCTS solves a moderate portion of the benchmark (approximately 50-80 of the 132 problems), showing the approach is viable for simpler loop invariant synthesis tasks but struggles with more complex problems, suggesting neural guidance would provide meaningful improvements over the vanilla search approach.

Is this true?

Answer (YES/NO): NO